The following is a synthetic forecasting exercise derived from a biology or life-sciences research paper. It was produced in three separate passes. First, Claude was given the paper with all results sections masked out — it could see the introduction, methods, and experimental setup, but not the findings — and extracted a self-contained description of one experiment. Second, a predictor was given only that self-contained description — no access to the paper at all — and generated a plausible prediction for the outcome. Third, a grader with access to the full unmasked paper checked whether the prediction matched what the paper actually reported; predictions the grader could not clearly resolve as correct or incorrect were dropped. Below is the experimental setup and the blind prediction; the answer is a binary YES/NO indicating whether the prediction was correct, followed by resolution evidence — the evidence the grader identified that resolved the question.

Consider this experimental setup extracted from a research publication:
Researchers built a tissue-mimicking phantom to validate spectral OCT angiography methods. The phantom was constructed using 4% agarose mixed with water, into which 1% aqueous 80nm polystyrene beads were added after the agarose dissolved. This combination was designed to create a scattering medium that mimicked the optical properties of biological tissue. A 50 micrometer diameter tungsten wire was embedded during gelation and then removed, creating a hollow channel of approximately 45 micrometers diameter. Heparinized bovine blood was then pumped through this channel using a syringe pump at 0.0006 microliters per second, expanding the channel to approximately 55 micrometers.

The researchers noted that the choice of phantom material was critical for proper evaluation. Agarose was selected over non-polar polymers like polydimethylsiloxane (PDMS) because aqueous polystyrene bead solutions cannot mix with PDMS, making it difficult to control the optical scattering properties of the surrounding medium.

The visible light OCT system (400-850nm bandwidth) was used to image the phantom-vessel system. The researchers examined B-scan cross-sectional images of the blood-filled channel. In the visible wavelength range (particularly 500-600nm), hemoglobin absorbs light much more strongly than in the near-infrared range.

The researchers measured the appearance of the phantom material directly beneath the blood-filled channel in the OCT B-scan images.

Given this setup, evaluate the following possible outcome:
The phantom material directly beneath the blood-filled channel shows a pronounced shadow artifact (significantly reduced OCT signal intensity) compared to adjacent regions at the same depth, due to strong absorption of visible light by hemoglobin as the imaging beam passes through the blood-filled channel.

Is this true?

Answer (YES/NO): YES